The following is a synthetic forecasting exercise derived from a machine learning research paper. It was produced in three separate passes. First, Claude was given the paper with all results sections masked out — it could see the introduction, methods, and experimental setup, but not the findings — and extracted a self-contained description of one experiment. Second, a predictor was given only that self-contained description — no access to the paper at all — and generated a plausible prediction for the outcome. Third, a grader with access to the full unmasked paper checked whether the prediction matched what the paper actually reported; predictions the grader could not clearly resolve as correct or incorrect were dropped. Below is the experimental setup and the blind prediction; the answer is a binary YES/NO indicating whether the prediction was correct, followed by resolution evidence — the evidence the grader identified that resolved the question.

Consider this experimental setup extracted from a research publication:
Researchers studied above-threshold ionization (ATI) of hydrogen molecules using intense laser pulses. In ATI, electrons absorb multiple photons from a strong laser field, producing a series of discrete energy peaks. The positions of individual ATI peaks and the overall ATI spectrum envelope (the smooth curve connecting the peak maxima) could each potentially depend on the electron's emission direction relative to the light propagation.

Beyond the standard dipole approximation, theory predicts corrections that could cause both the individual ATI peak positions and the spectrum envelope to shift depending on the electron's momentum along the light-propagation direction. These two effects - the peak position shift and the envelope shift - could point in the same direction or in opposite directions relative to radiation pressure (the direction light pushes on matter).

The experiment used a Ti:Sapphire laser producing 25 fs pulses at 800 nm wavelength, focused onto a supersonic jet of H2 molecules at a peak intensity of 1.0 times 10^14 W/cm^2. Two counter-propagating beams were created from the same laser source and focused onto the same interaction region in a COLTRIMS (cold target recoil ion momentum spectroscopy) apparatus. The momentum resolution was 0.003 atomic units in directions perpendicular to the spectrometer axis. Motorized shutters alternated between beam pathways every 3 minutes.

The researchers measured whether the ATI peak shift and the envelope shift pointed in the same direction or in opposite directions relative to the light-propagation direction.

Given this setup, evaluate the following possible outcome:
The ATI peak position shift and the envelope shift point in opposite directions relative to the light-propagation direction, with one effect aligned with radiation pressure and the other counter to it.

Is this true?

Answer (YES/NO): YES